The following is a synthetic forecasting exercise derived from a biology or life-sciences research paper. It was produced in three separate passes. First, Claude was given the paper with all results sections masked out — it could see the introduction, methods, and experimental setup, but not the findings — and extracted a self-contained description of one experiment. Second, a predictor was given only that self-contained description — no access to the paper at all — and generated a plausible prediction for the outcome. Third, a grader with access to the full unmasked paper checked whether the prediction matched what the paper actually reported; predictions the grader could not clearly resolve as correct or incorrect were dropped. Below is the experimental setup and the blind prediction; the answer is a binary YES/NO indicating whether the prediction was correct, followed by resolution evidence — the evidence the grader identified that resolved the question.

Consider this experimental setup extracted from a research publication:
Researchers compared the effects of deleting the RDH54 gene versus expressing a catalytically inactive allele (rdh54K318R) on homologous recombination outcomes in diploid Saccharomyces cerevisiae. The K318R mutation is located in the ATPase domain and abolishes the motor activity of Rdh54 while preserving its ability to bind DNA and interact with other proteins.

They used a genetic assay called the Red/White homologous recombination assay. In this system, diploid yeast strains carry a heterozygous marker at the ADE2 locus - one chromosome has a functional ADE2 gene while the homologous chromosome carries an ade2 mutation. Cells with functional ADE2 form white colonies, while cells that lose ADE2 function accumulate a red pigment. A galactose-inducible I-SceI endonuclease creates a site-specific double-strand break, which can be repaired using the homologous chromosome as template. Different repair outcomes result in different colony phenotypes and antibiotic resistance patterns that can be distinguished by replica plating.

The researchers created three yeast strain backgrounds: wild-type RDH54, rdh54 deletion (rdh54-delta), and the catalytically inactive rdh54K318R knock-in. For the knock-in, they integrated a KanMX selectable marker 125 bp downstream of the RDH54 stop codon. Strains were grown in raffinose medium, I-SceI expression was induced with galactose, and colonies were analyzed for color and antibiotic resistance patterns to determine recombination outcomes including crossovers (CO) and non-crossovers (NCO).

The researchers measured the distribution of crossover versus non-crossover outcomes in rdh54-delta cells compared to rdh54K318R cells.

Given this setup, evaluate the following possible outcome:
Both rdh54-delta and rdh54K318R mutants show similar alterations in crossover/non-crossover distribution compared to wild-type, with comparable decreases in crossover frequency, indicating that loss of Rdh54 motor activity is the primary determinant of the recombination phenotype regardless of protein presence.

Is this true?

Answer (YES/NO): NO